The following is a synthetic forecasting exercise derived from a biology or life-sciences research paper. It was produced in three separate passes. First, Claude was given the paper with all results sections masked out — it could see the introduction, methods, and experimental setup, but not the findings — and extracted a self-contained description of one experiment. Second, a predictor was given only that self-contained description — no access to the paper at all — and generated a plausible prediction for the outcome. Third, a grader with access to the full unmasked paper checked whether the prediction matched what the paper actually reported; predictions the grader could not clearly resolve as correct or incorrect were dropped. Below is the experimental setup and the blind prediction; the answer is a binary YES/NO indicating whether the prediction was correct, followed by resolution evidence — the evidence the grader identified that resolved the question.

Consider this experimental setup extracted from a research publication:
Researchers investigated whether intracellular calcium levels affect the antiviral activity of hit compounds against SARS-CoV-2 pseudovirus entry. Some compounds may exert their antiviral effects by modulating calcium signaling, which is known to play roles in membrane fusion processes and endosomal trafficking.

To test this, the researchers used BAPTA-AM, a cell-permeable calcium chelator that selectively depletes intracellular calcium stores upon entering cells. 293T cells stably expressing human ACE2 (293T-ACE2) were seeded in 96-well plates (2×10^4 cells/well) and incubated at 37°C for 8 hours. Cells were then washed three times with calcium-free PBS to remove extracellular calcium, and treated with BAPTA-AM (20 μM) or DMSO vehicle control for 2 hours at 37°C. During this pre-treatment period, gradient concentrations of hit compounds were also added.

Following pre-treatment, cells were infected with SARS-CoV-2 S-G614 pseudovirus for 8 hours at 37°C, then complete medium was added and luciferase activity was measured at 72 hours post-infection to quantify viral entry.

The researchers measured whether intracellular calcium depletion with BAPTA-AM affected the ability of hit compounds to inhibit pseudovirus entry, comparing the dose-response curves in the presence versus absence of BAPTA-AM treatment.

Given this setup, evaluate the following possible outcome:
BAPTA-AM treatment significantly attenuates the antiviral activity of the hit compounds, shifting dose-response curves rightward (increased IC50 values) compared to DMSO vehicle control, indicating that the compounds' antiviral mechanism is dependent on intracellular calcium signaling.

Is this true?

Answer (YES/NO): YES